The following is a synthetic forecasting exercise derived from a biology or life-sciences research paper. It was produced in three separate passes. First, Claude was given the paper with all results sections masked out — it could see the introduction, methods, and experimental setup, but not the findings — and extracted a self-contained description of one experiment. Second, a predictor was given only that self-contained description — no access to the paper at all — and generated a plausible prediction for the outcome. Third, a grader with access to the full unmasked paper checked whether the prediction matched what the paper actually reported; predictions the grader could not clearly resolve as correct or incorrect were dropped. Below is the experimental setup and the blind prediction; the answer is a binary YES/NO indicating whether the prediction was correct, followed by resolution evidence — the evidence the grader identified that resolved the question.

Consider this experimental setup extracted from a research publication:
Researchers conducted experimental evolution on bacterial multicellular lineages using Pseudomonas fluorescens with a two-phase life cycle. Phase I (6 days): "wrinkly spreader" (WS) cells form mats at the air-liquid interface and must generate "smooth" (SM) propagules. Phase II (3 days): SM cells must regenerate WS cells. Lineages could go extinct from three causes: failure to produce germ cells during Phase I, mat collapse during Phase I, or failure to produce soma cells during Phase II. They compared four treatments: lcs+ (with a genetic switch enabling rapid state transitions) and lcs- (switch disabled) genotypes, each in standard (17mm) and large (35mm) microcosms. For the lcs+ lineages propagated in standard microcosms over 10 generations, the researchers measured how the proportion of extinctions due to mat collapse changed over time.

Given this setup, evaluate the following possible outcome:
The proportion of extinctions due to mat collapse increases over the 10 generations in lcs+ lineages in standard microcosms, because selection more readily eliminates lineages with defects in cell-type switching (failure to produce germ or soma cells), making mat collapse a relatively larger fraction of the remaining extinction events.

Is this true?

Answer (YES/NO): NO